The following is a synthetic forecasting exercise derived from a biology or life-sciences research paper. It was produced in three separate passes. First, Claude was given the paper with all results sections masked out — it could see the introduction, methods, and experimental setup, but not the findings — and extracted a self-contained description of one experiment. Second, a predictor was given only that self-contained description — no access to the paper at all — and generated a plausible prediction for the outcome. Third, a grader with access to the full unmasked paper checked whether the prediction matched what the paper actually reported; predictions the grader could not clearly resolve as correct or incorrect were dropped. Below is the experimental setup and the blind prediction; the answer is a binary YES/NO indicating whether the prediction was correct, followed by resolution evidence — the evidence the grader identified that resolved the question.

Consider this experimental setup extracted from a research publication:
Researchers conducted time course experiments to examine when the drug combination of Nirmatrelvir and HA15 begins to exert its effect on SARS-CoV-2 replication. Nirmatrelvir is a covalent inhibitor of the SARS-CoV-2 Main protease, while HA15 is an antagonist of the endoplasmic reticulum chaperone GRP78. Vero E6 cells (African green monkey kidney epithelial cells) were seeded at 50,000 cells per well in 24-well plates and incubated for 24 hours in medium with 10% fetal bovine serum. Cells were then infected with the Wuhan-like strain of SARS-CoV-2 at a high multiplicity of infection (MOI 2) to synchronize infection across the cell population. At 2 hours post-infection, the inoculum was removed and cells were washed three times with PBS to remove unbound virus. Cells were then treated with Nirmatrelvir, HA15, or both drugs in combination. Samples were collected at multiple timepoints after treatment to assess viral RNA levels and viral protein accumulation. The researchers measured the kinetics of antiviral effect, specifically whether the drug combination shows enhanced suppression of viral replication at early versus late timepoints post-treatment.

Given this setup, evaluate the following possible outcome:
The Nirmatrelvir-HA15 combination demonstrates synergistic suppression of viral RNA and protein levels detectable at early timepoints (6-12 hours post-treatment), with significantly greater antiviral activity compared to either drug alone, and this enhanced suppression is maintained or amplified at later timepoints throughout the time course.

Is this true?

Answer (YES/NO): NO